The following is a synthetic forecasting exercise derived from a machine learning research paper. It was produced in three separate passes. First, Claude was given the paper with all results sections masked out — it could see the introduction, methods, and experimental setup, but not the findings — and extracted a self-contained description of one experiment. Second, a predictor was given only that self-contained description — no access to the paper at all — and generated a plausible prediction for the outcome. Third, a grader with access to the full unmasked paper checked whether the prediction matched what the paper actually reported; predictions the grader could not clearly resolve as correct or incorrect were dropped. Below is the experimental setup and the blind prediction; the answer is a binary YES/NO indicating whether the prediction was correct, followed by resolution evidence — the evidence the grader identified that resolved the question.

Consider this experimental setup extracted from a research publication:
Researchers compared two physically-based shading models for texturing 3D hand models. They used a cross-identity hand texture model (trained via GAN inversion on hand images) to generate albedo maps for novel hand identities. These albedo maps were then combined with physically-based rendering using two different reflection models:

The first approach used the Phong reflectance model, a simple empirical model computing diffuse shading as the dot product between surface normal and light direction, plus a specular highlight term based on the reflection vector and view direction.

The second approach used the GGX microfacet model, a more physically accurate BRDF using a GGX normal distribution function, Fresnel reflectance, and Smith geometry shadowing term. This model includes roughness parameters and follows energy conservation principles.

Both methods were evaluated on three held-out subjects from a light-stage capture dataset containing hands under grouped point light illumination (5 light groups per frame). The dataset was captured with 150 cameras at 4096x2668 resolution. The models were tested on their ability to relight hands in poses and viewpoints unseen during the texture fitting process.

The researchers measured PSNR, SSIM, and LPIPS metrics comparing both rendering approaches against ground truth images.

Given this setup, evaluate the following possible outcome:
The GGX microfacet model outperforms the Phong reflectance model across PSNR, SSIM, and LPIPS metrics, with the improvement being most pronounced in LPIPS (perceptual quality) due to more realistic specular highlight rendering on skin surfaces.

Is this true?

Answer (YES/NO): NO